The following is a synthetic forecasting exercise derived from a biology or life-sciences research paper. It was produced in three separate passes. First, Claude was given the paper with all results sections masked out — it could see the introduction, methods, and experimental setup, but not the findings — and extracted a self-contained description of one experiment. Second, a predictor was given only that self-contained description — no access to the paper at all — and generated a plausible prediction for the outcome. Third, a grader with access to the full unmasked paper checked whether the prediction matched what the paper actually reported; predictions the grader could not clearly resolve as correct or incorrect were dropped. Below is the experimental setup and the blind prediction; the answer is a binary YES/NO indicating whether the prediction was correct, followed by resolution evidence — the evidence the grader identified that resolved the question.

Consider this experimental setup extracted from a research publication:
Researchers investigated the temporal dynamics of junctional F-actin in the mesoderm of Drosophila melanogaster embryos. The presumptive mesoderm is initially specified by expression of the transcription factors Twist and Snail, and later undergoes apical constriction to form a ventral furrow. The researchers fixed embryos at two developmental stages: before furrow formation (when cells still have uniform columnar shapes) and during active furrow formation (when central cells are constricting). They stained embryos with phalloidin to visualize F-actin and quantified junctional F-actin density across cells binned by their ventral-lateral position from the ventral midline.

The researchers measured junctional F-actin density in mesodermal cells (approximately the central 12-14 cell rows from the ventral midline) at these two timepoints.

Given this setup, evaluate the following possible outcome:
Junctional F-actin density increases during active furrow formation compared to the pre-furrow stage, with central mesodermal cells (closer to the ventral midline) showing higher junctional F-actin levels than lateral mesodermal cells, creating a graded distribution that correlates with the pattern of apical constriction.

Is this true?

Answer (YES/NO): YES